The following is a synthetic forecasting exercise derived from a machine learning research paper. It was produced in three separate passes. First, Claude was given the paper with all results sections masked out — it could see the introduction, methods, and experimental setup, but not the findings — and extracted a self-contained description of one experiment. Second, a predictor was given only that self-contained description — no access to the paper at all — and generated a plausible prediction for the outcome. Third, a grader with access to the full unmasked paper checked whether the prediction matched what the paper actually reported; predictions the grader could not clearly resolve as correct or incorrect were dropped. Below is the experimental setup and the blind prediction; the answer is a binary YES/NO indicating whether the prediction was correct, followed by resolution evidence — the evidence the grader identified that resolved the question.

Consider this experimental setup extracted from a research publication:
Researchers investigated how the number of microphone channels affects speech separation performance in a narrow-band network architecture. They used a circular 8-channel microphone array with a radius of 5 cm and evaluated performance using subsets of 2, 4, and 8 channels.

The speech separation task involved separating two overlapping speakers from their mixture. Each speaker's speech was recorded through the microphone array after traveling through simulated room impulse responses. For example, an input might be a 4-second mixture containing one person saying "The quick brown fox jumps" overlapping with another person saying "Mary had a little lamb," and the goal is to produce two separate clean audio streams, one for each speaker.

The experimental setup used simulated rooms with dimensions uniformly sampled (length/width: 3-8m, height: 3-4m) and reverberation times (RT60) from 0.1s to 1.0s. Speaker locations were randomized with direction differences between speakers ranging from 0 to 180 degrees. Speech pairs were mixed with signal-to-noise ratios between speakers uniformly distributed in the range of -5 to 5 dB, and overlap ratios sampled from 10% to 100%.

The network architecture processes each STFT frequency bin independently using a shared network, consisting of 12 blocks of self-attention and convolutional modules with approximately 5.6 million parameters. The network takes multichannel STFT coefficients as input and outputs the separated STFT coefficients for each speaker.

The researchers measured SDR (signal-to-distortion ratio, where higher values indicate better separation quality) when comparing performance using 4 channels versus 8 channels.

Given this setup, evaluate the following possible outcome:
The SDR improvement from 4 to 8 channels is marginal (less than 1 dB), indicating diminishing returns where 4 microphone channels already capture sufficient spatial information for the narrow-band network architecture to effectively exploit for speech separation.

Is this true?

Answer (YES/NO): YES